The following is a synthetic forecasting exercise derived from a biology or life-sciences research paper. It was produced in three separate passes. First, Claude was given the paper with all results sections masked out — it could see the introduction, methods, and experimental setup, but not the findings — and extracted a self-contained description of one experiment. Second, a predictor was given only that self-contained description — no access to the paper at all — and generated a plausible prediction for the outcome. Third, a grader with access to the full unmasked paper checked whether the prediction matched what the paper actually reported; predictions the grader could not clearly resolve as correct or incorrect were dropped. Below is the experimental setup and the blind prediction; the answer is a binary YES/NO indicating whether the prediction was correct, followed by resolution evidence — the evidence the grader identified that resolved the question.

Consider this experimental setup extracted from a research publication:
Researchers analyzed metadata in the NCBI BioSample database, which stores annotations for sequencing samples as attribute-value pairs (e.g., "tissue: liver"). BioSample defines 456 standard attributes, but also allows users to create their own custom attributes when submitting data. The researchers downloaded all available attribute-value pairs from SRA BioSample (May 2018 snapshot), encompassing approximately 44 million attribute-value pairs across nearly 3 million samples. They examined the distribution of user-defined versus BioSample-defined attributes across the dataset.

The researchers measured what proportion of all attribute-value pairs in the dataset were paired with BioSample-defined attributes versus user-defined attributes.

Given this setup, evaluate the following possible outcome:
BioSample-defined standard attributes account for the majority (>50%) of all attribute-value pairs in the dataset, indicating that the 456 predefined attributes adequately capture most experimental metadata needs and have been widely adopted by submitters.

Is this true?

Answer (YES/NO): NO